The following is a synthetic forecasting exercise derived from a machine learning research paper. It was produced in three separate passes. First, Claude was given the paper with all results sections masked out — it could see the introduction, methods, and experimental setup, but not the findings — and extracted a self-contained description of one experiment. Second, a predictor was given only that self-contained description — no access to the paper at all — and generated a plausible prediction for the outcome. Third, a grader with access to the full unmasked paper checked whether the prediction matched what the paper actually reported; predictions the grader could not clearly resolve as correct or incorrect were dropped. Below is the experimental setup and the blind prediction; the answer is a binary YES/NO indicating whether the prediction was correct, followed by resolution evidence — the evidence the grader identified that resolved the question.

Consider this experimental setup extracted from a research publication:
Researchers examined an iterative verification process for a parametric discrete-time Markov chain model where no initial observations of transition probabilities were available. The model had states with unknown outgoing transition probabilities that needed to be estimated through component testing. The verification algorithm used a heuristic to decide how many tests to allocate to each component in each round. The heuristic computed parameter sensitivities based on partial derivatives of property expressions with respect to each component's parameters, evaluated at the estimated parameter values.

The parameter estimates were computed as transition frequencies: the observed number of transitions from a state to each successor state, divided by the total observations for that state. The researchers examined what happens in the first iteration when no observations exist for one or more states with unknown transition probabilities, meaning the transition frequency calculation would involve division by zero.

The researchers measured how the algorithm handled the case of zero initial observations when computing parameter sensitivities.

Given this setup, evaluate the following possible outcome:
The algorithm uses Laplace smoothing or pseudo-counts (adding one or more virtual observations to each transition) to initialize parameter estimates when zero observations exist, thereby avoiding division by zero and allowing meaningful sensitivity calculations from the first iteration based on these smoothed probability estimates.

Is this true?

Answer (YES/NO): NO